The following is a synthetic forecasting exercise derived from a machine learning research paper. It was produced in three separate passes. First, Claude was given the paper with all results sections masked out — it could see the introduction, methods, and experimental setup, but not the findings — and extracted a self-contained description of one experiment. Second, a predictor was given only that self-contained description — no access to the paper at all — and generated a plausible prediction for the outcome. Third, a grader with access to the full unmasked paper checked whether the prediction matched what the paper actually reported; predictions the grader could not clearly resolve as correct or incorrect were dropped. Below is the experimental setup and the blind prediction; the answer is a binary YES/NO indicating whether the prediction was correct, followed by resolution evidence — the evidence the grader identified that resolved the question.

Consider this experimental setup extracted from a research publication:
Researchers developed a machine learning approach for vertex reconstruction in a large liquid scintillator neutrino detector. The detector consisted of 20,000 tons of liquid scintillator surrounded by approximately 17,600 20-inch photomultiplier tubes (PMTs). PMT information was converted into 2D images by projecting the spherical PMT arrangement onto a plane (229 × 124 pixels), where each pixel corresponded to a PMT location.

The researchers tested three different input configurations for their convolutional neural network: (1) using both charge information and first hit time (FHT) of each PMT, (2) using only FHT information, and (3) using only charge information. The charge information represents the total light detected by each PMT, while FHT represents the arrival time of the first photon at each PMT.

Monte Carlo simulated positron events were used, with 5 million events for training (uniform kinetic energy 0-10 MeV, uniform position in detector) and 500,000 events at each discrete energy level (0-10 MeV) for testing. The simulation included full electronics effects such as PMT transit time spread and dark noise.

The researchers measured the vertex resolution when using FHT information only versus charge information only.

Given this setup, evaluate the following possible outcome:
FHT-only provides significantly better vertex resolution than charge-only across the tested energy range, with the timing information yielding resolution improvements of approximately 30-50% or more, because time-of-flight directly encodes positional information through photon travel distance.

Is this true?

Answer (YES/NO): NO